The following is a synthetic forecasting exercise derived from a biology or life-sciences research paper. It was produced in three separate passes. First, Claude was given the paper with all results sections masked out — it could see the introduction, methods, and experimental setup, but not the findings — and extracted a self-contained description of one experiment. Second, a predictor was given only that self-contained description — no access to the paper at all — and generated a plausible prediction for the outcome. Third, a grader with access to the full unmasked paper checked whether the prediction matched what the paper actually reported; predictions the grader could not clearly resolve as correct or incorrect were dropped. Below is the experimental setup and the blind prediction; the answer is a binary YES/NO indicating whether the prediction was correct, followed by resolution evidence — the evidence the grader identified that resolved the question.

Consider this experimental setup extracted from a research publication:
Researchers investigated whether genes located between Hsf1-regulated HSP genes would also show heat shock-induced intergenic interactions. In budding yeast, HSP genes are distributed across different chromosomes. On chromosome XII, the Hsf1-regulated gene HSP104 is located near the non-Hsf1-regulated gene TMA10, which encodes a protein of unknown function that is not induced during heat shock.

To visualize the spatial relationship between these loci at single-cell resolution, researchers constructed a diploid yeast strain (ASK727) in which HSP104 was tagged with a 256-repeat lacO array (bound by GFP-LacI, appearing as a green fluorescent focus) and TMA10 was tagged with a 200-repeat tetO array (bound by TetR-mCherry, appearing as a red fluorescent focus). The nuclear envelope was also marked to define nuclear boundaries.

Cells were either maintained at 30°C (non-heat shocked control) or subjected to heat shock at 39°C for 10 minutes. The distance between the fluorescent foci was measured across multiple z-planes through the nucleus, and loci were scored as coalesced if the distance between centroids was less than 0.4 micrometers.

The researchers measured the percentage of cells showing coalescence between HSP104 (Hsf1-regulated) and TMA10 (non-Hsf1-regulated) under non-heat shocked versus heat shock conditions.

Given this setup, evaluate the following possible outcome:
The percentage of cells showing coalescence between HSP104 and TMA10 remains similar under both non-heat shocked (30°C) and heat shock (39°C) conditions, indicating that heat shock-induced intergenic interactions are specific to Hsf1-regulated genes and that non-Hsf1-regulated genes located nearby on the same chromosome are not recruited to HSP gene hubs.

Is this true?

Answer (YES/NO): NO